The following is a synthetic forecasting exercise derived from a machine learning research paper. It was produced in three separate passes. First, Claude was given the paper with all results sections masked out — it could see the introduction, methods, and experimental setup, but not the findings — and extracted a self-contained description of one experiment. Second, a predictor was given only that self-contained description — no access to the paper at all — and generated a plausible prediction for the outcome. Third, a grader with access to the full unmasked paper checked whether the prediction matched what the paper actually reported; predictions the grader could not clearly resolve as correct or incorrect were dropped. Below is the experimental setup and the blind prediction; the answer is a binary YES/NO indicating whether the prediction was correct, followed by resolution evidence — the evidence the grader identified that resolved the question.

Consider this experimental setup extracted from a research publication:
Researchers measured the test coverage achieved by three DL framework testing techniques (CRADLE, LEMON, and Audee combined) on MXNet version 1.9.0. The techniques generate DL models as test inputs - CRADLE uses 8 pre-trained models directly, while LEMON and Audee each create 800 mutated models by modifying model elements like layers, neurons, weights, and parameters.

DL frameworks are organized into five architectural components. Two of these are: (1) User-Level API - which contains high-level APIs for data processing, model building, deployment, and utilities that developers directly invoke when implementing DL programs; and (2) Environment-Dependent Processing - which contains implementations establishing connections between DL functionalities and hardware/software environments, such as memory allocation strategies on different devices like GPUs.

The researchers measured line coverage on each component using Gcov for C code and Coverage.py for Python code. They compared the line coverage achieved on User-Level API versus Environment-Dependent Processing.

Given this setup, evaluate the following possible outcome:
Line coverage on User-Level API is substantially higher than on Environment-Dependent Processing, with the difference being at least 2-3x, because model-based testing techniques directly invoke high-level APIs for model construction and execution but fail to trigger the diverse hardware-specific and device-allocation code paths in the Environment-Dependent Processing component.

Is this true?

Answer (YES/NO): YES